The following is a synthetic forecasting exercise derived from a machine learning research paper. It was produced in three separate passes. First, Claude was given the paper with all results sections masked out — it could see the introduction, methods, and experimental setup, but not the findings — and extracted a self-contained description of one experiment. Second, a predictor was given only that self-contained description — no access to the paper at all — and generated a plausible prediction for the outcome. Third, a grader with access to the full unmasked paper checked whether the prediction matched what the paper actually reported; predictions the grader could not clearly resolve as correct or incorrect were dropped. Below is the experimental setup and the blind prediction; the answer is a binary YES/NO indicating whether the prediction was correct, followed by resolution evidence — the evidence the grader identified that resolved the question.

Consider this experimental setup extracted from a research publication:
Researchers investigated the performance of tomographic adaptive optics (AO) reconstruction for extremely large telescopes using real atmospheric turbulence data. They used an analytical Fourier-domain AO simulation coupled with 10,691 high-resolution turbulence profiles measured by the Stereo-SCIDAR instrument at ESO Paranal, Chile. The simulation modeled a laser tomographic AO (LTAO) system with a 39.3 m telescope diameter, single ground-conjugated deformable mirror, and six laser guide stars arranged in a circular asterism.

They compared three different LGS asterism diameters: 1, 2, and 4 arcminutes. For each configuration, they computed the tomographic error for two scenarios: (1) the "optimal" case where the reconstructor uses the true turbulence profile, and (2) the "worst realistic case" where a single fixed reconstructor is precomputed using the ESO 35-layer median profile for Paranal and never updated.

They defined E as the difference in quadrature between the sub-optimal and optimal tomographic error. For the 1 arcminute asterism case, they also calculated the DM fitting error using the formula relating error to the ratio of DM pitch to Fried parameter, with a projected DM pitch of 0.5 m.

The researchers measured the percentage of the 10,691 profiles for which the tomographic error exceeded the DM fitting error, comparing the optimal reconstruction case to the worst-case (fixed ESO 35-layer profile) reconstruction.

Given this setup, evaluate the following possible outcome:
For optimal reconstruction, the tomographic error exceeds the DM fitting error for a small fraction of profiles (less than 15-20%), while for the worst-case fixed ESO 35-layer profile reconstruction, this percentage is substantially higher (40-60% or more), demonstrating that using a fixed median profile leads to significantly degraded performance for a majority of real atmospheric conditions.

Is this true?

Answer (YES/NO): NO